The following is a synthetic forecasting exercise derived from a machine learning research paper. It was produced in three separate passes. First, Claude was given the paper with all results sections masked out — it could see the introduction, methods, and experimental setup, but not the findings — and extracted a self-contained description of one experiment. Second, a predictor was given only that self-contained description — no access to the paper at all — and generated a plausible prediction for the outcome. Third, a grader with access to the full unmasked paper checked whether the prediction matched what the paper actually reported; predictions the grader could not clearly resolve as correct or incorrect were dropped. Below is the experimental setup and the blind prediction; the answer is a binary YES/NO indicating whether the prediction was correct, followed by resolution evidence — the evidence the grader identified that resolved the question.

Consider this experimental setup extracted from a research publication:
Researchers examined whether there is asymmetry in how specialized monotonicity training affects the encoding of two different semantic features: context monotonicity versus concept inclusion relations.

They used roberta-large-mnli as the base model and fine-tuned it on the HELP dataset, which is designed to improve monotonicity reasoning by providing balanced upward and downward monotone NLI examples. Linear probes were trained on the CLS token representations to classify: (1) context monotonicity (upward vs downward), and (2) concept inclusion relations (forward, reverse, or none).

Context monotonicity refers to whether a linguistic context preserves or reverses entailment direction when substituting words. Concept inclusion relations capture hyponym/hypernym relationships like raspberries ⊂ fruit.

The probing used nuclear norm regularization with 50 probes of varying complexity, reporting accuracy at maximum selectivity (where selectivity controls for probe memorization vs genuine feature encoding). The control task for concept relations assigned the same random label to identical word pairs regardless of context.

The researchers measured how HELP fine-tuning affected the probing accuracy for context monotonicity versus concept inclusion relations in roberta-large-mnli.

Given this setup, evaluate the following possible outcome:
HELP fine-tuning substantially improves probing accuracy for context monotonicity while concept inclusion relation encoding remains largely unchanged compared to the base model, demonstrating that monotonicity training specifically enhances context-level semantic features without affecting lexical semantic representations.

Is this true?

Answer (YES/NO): NO